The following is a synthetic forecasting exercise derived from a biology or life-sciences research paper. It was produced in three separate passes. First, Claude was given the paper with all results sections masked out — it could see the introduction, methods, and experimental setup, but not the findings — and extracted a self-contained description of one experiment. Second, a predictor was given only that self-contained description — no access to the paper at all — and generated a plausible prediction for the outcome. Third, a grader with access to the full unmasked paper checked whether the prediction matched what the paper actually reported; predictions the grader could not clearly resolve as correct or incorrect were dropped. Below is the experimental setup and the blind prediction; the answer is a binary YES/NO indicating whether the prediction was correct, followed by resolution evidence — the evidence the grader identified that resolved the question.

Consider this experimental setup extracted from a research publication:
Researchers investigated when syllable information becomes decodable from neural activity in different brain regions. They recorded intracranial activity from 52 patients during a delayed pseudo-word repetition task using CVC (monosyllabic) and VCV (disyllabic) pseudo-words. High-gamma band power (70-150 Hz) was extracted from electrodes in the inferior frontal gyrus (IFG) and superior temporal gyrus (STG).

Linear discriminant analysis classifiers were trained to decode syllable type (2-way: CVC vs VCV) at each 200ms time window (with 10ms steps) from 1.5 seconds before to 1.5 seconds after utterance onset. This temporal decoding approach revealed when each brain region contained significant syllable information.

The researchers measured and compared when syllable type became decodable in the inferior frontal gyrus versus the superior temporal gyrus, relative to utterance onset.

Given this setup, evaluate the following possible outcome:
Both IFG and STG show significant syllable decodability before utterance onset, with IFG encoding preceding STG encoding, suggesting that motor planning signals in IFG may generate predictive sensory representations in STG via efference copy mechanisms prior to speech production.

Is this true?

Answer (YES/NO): NO